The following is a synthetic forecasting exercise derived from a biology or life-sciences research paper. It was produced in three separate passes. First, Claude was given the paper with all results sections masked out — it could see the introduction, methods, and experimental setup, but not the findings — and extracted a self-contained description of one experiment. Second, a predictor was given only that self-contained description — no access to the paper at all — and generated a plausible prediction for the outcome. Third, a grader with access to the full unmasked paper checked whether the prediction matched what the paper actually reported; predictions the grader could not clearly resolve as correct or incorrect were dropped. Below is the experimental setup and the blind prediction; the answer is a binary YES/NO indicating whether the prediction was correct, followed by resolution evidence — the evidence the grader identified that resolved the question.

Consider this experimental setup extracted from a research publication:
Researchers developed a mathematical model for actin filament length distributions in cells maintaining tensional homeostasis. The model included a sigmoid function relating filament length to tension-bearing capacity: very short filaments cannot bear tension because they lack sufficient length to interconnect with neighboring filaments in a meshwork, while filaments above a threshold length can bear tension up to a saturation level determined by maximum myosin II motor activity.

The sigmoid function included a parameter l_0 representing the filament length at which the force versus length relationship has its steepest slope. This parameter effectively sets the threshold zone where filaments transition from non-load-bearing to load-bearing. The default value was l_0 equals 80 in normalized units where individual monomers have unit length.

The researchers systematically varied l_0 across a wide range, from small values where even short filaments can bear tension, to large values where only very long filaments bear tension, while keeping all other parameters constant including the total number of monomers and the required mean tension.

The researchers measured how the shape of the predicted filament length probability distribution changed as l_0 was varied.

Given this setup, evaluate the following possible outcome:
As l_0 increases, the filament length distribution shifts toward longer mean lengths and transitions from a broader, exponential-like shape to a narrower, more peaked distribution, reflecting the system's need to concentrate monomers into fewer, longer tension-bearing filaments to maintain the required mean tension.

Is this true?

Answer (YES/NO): NO